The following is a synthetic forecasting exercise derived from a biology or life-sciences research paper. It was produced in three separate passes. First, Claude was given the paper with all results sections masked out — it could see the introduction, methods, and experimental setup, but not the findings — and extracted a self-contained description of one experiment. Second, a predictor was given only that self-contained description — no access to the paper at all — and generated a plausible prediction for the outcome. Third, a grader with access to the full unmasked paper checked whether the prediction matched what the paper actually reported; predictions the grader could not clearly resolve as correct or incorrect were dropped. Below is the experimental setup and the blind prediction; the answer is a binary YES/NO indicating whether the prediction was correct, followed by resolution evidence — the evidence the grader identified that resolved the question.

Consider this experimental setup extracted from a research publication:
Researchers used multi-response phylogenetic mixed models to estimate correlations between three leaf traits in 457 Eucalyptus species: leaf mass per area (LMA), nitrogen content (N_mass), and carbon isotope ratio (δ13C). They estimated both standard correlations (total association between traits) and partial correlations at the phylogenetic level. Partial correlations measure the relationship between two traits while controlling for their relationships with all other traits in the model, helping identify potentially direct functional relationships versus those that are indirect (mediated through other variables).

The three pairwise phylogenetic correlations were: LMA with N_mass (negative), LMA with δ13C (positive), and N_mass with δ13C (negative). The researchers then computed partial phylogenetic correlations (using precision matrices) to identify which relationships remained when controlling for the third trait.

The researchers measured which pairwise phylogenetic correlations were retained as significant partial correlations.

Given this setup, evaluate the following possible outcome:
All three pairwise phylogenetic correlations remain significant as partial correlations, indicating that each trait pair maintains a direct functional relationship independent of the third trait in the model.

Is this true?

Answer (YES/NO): NO